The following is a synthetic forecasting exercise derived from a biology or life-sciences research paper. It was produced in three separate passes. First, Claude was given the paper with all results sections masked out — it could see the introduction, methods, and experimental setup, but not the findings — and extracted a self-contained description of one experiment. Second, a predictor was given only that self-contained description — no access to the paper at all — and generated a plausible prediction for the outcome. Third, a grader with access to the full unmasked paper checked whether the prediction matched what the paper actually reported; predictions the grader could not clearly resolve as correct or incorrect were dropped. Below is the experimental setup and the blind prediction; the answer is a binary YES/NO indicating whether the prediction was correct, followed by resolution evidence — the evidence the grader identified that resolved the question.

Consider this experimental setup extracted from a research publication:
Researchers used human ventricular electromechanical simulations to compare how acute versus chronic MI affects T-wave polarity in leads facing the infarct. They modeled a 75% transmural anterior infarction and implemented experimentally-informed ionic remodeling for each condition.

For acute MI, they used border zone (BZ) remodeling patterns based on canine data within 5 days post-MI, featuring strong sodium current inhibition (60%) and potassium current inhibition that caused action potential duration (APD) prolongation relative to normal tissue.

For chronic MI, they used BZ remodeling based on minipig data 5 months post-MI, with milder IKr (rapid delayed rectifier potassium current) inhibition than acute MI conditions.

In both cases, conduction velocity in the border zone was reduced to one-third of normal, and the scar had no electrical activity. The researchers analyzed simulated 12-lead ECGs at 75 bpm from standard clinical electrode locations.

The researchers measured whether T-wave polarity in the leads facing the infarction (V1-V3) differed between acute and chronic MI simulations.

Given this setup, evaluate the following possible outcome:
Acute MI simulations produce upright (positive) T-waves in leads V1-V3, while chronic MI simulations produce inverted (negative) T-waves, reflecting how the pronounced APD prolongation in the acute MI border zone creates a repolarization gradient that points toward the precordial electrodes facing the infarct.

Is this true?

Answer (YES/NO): NO